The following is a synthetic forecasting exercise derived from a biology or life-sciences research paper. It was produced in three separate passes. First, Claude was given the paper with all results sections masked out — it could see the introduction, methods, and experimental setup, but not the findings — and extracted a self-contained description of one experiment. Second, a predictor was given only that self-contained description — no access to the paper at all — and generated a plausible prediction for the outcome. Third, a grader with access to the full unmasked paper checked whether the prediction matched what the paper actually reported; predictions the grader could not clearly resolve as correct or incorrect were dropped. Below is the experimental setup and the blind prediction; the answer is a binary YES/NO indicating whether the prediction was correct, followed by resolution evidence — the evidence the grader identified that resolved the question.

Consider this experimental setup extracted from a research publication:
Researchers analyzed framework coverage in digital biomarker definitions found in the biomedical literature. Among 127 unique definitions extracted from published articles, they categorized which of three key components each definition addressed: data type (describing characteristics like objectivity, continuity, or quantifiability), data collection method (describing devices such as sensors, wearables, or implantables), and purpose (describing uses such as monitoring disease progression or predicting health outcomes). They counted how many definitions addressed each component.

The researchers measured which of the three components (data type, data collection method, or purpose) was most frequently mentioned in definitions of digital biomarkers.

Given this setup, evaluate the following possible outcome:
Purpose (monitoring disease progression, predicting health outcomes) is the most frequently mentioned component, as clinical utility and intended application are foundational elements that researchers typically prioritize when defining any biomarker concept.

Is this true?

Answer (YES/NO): NO